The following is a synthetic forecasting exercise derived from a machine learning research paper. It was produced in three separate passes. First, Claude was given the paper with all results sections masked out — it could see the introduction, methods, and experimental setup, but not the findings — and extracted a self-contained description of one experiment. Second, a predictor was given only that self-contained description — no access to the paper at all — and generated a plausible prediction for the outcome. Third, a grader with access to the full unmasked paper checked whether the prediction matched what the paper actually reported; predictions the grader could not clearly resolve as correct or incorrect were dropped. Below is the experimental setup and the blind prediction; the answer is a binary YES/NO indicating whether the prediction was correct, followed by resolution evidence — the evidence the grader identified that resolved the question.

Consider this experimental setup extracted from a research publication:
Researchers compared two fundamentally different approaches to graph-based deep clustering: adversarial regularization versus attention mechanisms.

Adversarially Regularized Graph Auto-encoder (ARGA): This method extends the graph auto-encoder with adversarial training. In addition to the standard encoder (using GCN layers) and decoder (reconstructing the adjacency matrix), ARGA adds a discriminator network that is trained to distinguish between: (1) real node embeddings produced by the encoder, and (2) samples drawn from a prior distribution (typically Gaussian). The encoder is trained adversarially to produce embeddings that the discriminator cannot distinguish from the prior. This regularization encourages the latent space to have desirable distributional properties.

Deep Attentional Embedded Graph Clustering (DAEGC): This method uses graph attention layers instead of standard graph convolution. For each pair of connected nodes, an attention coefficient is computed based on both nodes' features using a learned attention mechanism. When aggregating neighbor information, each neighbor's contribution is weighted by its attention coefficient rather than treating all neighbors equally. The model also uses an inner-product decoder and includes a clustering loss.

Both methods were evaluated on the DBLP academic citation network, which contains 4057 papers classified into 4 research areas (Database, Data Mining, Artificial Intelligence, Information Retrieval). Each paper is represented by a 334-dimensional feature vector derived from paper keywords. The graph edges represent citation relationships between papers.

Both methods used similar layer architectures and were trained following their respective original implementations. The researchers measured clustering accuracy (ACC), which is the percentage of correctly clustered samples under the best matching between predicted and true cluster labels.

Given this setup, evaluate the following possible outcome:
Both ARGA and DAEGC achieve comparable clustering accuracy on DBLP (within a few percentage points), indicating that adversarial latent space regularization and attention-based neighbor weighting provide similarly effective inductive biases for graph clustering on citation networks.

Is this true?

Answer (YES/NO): YES